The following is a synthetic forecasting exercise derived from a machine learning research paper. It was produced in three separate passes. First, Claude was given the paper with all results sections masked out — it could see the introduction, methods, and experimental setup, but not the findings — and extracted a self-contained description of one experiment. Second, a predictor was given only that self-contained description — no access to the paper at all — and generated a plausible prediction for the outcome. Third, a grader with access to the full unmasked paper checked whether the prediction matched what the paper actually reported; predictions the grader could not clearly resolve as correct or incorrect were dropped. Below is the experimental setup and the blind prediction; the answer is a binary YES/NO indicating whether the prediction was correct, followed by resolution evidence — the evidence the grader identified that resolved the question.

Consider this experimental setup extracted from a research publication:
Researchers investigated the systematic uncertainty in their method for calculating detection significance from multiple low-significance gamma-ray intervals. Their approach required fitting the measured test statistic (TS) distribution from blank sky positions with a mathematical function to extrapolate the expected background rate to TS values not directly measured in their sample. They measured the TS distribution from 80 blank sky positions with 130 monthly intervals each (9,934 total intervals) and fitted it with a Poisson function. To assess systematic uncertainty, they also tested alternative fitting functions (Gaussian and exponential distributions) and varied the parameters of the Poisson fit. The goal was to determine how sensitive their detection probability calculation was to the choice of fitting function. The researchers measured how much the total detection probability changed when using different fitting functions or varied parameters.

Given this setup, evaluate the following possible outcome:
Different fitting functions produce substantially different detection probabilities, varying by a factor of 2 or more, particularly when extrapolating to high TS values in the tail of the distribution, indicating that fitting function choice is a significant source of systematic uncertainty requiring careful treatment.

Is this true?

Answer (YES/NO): NO